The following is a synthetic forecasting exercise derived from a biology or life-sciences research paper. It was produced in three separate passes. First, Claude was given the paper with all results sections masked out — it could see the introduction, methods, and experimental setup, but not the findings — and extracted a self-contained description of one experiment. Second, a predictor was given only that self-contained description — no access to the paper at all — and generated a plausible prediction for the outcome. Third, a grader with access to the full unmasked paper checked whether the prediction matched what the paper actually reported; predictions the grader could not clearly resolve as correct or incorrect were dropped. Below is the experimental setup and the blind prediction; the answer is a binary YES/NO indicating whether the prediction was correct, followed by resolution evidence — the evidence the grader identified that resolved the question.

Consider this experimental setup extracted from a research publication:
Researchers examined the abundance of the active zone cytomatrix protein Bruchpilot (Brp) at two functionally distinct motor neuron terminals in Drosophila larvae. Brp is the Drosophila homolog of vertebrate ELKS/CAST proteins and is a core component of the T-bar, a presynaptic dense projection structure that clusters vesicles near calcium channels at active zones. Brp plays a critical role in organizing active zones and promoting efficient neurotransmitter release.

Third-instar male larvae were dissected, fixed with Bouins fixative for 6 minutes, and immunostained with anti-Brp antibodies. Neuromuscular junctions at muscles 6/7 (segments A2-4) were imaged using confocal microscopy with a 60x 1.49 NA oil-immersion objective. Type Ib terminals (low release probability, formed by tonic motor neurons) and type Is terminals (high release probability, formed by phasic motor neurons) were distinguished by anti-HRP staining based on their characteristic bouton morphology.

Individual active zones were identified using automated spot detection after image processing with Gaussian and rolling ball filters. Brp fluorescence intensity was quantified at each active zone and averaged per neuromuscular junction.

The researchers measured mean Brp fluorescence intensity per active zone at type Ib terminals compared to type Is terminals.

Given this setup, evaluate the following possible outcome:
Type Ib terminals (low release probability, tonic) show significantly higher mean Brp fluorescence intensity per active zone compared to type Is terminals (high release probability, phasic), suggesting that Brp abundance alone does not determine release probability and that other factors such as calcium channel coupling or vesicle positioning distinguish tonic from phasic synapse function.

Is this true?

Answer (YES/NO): YES